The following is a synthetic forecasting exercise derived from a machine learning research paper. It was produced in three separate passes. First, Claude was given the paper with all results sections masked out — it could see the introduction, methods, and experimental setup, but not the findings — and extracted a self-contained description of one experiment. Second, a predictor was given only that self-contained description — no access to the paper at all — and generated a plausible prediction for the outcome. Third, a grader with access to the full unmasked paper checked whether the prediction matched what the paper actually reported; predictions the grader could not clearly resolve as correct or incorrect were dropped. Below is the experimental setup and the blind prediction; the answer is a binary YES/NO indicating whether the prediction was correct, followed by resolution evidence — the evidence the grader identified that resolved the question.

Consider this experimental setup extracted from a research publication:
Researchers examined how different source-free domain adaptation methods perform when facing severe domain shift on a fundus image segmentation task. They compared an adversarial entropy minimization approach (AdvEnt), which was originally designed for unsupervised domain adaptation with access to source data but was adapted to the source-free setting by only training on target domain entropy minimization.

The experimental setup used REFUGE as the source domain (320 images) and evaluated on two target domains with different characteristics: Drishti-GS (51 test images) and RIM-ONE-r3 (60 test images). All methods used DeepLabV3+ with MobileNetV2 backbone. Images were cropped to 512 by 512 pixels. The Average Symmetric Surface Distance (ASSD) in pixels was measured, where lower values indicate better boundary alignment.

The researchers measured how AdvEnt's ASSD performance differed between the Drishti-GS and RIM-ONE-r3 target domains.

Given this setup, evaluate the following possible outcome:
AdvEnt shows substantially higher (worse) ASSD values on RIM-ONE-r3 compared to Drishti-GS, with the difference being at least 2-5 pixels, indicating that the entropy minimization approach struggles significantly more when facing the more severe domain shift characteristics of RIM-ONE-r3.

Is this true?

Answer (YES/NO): YES